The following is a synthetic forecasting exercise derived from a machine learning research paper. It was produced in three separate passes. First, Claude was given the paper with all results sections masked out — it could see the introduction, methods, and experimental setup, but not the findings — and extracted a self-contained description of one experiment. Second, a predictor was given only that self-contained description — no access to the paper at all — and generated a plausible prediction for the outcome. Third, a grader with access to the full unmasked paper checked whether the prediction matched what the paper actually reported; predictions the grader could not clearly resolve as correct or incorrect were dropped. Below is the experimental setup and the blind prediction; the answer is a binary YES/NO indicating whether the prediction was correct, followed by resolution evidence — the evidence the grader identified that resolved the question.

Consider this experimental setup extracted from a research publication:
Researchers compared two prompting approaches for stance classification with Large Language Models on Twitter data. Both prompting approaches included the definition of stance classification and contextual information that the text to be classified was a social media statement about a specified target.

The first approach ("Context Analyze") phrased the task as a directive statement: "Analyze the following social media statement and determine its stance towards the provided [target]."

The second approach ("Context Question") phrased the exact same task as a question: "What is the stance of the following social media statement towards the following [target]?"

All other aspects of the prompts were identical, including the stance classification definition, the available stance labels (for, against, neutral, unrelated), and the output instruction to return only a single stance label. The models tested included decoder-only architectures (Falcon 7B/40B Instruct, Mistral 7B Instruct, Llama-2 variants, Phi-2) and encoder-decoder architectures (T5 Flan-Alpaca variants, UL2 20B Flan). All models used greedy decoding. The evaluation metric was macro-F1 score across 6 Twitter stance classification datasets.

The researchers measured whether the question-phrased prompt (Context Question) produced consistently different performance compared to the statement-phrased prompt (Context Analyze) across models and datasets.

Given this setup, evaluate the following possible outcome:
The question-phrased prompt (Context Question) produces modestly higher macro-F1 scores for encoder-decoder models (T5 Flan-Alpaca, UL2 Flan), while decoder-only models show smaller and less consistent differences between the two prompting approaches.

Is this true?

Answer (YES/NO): NO